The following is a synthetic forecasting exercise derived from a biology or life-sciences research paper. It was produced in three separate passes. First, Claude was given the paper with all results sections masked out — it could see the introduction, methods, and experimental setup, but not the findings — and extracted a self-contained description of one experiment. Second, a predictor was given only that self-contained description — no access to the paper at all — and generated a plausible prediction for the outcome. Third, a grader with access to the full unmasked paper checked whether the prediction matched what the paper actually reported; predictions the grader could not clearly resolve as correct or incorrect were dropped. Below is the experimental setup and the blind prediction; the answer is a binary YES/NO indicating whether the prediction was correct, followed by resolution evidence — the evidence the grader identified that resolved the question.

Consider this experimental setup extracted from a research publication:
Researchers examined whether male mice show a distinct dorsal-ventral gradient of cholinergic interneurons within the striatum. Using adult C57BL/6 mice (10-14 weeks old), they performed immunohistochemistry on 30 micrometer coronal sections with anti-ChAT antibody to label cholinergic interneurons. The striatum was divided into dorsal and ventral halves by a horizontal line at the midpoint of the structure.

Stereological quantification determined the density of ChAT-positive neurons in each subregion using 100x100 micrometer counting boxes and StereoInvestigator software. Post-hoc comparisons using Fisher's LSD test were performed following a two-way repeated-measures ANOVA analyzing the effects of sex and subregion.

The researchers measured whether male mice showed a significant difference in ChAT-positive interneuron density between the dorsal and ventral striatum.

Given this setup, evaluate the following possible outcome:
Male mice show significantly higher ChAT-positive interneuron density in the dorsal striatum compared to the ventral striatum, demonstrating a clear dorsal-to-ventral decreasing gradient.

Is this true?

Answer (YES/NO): YES